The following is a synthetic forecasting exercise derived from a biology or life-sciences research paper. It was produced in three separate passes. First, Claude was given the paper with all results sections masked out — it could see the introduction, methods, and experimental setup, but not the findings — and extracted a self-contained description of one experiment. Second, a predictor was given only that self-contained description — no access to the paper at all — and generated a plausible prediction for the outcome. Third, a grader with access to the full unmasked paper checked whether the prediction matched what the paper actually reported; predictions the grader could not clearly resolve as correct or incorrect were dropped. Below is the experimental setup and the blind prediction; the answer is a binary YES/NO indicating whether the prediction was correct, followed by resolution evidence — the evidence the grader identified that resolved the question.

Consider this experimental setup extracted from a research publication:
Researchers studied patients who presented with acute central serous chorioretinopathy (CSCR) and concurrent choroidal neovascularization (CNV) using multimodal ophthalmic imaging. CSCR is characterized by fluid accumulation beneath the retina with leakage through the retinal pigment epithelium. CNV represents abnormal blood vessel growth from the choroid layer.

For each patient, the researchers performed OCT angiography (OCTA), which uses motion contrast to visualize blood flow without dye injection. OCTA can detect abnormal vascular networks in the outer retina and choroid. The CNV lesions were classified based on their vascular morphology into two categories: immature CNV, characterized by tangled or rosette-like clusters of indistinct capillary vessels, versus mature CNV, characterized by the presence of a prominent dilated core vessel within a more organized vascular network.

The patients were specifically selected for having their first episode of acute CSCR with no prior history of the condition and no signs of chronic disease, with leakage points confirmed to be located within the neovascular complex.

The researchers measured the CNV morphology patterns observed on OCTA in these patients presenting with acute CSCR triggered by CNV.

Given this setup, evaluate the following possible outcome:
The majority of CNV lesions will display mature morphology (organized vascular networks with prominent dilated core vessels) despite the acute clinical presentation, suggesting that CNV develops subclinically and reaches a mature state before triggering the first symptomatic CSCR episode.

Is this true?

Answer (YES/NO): NO